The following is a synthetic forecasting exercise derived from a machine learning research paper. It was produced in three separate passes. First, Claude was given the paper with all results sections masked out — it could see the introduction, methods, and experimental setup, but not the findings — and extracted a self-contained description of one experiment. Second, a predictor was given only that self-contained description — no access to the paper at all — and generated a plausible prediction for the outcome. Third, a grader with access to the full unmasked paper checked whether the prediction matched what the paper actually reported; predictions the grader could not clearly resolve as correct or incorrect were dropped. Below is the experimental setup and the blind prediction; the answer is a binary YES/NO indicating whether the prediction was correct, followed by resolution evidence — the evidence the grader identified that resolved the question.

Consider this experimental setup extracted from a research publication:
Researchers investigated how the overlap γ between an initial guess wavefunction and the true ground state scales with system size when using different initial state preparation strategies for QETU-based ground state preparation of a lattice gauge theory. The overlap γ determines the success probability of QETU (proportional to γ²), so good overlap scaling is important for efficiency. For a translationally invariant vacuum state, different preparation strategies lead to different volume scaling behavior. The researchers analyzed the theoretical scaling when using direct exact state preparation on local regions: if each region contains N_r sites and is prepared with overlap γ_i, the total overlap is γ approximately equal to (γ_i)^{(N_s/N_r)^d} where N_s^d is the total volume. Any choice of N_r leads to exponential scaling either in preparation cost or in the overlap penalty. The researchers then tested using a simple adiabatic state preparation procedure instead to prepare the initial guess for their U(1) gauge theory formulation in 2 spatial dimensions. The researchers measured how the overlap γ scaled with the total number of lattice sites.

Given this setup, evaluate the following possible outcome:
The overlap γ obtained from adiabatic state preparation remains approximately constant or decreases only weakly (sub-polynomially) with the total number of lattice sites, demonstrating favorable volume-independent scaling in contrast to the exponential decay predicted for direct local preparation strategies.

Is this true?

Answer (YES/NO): NO